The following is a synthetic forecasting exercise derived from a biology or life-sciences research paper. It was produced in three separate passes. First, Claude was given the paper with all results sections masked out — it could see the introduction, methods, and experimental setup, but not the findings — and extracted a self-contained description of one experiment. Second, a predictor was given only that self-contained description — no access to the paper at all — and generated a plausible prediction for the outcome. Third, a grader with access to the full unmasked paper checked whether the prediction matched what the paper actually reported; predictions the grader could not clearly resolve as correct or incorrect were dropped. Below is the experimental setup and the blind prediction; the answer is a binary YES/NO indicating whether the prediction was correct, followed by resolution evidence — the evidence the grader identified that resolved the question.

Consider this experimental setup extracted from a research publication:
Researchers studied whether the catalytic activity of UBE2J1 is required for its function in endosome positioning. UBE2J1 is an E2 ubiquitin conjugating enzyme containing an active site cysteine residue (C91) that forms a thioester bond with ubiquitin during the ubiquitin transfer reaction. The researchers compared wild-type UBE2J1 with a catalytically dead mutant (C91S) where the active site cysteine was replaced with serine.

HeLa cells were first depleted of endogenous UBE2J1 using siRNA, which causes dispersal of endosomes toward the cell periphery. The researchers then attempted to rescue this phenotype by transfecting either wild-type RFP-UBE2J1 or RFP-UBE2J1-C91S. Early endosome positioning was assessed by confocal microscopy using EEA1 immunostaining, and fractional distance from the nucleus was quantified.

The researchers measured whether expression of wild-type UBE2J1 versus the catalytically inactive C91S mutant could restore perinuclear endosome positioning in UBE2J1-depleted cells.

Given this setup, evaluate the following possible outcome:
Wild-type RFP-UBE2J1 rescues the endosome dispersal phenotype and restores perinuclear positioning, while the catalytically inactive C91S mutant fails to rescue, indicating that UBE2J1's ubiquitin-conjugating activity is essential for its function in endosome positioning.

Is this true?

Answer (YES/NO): YES